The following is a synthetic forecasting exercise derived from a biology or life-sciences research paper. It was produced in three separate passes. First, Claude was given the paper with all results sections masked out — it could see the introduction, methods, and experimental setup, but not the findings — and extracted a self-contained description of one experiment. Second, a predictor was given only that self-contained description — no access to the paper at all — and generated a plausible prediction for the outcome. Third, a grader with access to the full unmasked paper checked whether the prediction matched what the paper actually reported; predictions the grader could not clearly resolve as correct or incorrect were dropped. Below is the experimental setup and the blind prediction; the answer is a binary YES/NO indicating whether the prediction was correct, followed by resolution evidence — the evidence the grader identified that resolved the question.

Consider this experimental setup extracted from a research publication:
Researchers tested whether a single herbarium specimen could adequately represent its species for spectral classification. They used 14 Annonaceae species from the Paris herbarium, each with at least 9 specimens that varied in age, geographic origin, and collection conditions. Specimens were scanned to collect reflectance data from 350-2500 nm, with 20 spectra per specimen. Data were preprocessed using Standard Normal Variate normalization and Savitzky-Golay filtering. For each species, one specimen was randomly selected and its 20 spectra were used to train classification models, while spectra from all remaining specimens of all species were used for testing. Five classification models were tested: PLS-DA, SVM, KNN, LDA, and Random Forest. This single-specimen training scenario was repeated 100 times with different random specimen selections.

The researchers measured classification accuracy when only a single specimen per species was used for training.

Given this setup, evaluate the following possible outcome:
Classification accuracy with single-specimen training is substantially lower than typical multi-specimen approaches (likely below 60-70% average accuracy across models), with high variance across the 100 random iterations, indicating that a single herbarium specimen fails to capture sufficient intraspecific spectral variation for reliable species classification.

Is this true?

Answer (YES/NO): NO